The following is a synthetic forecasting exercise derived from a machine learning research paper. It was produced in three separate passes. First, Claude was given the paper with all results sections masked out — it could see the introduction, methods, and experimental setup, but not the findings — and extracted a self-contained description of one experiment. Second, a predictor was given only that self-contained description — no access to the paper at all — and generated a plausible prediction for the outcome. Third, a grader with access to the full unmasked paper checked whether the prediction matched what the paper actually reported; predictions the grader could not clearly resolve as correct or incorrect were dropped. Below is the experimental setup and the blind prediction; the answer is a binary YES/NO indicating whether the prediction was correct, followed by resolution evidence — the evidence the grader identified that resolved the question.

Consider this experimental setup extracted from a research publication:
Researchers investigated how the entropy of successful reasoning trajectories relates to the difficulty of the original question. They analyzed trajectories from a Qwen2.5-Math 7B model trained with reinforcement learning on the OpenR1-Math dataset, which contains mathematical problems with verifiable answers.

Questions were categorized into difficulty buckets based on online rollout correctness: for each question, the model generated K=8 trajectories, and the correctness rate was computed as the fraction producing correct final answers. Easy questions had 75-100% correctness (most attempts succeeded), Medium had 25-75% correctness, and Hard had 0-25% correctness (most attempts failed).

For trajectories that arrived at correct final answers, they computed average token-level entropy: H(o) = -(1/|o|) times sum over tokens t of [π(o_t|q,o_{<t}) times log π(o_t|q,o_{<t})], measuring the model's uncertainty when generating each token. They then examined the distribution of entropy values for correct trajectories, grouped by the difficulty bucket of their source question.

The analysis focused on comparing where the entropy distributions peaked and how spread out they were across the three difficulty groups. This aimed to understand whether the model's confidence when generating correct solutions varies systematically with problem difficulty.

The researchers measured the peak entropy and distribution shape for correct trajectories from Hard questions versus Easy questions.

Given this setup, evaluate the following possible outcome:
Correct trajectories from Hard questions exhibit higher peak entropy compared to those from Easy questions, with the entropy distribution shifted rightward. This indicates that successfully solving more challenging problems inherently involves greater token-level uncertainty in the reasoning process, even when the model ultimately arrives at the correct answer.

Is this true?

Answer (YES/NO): YES